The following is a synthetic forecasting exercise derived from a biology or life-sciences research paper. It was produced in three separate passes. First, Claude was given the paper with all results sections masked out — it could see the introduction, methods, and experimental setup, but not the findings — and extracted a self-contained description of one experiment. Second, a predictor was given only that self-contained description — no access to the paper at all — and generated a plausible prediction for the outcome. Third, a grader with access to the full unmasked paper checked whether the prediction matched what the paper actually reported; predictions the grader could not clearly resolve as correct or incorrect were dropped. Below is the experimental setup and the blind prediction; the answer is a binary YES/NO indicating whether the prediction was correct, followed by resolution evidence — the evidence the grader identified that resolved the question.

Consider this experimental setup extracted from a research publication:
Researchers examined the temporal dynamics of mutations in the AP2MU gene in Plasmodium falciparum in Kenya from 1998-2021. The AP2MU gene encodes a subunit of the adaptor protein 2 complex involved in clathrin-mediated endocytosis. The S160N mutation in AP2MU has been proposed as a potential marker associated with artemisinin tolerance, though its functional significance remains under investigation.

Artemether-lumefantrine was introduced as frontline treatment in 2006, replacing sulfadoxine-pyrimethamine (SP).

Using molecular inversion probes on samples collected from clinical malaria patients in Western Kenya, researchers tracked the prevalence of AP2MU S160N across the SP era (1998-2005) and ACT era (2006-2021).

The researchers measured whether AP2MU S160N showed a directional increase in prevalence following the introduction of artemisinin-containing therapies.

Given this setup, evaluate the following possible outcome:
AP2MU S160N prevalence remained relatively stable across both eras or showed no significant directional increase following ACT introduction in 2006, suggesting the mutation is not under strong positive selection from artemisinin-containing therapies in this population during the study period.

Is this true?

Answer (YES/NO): YES